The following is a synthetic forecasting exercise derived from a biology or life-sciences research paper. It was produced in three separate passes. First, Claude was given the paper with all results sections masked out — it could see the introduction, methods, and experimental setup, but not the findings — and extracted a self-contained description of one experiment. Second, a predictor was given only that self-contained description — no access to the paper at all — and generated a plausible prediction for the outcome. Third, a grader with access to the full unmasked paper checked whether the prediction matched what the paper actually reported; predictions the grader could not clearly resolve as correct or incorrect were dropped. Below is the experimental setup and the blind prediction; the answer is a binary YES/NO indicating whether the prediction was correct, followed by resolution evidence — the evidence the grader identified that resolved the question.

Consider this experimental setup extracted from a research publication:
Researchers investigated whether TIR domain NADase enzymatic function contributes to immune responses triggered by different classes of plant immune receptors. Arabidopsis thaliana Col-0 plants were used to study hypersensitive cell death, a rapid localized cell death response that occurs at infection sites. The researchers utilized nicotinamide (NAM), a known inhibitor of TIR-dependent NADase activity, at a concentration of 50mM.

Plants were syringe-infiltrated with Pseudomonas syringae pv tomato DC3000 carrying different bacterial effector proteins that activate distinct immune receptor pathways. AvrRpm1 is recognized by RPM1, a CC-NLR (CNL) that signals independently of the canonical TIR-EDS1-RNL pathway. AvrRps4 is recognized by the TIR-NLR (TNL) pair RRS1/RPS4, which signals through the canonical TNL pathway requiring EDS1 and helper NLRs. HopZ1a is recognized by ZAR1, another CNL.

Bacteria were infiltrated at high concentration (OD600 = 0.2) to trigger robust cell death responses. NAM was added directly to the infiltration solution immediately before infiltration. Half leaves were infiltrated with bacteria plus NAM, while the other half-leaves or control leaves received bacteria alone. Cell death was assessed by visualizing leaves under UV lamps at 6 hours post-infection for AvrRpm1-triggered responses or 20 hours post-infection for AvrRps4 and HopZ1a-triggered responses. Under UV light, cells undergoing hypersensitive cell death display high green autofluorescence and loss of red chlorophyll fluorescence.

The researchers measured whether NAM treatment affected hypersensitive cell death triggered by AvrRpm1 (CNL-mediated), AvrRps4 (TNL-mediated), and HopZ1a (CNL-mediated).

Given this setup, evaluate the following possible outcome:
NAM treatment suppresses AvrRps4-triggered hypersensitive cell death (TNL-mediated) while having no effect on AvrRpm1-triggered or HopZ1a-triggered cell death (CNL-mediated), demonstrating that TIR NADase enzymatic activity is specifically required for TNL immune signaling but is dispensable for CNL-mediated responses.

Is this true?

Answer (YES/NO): NO